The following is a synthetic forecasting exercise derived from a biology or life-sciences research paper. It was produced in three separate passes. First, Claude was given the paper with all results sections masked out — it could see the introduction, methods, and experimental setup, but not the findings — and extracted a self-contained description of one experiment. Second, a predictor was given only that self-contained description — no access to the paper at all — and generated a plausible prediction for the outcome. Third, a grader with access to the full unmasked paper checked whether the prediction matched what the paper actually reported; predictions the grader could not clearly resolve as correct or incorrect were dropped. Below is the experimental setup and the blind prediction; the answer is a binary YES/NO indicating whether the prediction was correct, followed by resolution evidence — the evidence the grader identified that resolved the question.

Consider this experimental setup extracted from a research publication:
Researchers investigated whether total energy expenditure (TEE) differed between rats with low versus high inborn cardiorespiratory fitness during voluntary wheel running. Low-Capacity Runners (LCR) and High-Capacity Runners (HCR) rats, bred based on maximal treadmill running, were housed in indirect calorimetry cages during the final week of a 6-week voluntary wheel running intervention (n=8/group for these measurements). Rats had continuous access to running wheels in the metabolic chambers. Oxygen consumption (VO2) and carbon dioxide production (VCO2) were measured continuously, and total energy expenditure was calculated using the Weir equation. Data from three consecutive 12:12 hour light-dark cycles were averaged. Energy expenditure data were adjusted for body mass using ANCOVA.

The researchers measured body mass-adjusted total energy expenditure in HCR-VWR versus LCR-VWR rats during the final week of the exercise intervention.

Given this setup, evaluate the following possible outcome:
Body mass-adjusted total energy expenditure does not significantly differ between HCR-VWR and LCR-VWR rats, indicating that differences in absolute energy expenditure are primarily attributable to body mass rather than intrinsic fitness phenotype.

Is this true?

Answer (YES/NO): YES